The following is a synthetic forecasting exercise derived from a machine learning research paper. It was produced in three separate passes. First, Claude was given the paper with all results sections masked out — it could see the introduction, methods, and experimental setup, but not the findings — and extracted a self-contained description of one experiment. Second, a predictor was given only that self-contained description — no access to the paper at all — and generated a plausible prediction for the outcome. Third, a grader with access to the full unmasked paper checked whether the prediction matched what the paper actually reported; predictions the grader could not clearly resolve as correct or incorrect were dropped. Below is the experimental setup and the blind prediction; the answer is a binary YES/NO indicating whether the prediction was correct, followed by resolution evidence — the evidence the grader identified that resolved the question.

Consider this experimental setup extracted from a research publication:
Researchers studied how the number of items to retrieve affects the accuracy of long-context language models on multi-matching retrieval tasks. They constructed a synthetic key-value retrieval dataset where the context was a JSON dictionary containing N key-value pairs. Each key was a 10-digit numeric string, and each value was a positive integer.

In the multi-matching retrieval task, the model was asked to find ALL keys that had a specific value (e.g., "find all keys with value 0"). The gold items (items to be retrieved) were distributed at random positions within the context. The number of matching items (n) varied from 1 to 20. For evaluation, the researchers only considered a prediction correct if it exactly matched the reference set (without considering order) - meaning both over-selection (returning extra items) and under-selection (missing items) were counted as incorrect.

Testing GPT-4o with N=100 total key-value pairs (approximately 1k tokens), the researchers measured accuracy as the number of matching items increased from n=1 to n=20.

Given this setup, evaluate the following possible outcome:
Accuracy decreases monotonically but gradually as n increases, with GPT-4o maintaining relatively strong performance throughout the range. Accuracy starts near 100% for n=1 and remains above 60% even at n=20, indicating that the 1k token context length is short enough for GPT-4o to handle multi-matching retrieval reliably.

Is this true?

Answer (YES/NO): NO